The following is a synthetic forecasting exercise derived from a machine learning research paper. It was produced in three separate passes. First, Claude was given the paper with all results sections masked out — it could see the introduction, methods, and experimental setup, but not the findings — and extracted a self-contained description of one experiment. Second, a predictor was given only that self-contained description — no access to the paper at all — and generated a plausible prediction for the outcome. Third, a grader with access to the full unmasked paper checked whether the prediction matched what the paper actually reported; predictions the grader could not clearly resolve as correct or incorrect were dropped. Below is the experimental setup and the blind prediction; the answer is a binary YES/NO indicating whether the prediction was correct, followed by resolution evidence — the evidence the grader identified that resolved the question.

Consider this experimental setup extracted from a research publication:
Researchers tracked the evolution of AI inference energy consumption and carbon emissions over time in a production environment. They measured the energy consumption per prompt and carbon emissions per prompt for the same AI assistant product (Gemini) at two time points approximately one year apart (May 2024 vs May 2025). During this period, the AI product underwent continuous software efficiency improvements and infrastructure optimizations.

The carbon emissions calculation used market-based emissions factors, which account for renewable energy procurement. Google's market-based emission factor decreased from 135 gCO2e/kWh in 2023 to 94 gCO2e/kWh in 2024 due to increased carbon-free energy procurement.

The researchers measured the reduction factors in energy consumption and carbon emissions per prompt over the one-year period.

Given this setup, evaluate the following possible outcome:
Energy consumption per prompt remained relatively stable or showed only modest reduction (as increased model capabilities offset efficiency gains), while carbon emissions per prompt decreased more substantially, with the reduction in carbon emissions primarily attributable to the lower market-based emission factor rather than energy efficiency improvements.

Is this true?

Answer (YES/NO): NO